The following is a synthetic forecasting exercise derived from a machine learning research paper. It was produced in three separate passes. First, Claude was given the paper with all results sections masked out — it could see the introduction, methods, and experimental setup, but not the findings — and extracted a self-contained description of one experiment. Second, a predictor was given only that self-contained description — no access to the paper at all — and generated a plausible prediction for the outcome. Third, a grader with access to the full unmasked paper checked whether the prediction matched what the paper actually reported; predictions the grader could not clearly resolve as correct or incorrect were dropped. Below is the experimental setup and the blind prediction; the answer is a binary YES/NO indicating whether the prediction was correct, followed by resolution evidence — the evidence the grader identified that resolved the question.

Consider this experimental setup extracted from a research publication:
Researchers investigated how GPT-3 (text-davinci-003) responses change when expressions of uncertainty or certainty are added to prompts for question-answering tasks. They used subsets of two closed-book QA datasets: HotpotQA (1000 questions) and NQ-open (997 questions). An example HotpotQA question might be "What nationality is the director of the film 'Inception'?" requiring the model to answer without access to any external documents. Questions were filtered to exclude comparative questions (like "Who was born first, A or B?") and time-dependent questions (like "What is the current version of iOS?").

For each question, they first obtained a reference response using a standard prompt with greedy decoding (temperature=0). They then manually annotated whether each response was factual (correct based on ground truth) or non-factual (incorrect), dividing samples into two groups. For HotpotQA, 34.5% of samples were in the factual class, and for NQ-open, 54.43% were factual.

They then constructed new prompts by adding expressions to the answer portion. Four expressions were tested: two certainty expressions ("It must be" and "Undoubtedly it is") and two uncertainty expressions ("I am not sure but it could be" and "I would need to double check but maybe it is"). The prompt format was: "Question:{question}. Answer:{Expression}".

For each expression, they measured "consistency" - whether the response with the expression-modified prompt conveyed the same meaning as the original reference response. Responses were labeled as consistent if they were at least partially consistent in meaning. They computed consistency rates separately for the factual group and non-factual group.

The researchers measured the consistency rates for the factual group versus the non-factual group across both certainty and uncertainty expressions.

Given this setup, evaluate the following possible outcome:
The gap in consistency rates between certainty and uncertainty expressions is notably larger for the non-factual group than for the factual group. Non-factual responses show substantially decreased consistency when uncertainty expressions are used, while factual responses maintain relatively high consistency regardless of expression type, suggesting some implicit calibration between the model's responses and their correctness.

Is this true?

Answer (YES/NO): NO